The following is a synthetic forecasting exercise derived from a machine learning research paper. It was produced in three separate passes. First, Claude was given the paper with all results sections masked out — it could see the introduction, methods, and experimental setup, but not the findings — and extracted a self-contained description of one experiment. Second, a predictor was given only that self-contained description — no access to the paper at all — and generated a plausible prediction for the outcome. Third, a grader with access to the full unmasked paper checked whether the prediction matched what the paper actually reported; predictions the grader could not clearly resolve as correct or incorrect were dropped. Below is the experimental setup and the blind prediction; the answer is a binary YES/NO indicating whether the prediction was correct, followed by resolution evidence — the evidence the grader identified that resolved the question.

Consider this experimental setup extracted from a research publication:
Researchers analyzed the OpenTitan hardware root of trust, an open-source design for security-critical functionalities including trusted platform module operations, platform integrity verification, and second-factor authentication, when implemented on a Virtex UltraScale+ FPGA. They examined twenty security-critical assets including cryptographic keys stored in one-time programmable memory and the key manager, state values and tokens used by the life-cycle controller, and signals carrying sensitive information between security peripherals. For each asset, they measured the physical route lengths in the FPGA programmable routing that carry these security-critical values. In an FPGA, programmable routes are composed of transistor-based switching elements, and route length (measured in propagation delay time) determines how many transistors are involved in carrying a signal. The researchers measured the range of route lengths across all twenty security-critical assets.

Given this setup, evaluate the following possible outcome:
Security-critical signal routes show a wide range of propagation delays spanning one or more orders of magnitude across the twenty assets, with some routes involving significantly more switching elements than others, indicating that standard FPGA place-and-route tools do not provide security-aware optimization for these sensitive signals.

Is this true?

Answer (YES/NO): NO